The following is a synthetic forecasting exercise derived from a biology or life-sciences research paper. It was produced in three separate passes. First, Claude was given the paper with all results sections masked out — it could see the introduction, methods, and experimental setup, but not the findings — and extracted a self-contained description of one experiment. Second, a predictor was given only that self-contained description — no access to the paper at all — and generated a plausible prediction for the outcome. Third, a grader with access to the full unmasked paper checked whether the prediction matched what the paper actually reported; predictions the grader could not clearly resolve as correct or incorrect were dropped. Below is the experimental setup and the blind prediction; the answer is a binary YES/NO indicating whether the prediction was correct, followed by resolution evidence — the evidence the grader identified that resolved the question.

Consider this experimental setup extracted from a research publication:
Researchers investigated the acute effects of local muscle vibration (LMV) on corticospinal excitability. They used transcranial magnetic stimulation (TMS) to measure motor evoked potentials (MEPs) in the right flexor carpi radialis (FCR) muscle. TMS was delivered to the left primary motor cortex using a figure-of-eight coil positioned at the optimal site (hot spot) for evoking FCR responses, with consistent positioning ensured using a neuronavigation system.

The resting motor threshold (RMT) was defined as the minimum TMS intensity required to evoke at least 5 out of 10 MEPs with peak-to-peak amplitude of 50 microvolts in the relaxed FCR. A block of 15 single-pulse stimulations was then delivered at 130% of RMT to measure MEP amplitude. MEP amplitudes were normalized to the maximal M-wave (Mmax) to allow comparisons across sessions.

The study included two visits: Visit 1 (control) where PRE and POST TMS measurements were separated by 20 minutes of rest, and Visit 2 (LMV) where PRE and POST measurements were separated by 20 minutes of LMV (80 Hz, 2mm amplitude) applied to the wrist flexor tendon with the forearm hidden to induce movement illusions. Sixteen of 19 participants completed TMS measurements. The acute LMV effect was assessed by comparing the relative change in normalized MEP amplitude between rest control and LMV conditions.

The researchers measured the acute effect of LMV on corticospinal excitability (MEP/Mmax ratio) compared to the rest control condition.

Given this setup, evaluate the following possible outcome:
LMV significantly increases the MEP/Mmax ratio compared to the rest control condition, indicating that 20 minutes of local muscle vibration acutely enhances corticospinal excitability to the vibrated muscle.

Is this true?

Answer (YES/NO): NO